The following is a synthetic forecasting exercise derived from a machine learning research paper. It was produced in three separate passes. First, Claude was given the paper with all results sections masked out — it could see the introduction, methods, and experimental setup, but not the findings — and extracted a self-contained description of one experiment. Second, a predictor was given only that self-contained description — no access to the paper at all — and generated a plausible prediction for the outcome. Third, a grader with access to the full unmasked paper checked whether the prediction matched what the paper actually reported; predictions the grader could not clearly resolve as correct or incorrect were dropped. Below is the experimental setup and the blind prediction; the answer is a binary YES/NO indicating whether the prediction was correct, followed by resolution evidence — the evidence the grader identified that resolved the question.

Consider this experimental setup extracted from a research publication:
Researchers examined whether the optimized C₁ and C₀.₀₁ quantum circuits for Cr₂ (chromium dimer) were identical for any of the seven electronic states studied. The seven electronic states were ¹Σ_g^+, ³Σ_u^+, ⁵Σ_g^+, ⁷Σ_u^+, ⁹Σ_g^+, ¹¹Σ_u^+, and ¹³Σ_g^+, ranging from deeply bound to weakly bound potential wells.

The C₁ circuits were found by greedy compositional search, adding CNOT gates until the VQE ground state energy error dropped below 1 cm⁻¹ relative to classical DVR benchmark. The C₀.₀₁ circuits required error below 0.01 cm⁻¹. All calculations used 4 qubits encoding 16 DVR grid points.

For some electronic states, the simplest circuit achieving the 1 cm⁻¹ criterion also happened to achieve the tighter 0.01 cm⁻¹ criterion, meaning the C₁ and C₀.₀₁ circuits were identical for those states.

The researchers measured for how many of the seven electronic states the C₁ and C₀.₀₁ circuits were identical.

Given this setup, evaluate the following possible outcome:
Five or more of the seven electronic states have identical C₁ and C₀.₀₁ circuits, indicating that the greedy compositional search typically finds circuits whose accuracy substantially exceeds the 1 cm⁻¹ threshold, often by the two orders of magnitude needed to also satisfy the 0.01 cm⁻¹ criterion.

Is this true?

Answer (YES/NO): NO